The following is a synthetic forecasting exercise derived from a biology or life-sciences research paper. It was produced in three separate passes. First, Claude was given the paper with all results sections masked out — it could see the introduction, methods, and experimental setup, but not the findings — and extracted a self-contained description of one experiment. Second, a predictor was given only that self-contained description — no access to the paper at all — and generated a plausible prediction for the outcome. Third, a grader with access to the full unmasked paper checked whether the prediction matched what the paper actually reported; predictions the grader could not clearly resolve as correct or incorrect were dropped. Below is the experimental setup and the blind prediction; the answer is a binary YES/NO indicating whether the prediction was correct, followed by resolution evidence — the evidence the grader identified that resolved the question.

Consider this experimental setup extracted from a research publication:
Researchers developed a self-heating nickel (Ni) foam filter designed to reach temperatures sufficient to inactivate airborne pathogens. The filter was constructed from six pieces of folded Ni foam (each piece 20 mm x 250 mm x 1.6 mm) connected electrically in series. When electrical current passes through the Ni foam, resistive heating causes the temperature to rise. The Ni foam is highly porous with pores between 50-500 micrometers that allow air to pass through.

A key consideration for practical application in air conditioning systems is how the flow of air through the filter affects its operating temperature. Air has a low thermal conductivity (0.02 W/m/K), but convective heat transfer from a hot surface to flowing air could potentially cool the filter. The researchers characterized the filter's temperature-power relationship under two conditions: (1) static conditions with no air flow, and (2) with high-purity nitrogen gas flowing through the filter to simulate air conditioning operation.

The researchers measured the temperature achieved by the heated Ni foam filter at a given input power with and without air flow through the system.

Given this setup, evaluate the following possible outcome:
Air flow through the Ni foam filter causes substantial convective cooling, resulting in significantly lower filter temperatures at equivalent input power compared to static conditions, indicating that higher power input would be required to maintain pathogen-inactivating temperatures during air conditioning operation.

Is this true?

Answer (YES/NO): NO